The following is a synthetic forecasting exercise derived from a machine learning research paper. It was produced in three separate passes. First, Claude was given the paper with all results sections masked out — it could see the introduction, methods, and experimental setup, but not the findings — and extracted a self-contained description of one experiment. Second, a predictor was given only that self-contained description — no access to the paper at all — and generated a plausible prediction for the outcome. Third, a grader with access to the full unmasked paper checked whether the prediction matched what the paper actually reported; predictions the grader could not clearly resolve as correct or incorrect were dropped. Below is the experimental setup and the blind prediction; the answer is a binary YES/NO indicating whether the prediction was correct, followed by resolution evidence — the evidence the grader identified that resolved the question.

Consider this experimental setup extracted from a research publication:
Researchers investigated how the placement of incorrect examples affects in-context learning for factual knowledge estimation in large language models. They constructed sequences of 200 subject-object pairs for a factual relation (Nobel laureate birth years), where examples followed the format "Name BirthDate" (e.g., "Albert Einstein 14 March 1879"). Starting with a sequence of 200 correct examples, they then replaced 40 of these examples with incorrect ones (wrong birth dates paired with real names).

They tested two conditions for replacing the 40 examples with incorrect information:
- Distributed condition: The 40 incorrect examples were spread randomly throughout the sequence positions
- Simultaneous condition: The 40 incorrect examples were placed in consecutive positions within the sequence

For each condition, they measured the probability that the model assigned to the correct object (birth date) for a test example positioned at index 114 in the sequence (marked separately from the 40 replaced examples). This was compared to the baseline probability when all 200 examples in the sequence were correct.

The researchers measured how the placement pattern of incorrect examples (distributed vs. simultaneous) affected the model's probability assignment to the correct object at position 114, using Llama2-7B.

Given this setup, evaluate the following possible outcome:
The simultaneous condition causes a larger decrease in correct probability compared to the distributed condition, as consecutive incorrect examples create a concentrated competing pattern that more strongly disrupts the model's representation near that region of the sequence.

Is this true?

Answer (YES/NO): YES